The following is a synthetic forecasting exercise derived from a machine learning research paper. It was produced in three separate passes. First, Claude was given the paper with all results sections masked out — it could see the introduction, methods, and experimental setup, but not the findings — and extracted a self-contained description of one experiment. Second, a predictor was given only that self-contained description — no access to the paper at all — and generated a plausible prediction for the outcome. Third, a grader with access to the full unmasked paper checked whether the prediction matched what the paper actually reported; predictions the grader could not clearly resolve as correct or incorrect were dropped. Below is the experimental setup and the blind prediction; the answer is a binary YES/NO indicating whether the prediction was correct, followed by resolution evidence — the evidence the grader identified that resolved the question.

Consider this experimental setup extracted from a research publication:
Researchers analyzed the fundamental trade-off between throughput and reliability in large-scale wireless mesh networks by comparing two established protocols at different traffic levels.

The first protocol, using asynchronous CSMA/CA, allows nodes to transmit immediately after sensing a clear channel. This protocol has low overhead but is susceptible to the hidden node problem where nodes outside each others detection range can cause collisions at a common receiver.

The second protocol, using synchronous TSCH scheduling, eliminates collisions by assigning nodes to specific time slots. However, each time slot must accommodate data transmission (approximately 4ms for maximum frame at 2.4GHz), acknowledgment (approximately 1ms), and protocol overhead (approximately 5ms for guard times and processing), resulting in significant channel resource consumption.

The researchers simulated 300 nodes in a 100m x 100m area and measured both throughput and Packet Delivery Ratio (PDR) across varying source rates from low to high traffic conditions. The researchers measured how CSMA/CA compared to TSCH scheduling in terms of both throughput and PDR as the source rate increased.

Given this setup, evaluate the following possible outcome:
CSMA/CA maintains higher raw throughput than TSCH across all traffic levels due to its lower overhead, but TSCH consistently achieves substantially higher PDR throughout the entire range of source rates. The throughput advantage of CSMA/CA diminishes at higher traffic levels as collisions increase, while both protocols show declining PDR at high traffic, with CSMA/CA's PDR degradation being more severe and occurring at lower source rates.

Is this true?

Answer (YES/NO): NO